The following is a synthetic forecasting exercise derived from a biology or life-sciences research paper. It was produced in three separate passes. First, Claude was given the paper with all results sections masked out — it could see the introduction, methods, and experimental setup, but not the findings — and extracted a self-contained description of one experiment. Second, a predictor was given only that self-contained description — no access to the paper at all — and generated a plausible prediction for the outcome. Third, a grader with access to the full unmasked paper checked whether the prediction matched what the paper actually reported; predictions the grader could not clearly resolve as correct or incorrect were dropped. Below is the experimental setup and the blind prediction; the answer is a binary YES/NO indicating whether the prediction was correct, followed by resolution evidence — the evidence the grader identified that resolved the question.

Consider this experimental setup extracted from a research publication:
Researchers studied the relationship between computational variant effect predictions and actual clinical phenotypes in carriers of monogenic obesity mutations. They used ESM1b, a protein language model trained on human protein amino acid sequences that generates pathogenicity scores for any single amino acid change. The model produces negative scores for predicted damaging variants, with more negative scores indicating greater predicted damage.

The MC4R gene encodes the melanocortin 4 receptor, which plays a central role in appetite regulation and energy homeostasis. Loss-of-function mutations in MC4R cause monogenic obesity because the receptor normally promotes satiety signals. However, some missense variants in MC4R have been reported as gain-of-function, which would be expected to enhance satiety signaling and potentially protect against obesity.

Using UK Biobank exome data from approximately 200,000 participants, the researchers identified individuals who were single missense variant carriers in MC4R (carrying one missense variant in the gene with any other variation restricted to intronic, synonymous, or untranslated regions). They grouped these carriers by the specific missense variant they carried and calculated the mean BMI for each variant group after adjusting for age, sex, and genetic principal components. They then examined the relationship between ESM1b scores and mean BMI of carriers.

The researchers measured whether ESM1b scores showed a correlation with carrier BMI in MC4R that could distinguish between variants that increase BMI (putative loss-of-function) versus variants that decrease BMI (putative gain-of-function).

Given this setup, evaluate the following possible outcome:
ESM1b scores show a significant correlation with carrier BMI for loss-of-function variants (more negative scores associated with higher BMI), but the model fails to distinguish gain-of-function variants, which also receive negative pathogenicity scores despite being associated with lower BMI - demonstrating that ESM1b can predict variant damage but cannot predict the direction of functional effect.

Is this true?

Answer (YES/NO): NO